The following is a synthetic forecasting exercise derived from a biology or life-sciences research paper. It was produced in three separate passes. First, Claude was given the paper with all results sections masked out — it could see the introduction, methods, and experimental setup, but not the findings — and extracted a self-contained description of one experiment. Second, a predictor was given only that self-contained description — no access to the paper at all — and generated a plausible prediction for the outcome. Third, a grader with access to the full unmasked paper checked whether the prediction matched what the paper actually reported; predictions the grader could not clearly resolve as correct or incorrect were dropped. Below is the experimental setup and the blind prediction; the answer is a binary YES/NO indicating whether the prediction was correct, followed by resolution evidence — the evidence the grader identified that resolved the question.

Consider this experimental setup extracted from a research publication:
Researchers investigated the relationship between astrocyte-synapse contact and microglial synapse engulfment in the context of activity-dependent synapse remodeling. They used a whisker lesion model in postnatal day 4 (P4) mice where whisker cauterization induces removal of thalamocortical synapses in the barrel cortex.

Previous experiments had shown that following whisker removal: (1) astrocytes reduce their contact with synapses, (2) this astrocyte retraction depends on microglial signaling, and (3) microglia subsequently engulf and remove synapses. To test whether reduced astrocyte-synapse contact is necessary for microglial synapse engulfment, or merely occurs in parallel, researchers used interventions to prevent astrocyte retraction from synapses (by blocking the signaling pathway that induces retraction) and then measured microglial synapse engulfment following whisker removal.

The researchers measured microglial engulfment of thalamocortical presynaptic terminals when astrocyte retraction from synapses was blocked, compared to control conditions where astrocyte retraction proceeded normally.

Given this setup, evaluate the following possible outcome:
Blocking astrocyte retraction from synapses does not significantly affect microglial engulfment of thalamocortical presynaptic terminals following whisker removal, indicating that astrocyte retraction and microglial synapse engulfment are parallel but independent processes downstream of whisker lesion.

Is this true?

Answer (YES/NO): NO